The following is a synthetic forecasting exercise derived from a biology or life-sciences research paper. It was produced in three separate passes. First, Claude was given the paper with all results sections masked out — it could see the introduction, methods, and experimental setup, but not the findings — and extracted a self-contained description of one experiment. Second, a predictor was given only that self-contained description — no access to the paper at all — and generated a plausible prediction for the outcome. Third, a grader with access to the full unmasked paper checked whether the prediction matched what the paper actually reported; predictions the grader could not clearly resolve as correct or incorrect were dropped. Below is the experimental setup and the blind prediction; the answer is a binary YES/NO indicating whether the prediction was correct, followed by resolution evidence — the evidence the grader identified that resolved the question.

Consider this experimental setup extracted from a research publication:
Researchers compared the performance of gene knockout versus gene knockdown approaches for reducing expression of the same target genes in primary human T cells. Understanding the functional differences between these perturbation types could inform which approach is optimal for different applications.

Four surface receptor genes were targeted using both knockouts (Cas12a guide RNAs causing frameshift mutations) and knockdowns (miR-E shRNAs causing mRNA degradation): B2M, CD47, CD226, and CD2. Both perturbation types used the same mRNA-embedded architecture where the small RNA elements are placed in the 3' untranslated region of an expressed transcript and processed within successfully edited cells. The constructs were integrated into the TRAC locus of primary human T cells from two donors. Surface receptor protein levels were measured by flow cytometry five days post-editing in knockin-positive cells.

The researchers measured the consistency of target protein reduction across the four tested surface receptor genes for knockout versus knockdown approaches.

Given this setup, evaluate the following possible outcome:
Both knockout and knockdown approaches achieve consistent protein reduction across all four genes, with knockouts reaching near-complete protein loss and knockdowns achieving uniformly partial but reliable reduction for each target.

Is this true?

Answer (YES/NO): NO